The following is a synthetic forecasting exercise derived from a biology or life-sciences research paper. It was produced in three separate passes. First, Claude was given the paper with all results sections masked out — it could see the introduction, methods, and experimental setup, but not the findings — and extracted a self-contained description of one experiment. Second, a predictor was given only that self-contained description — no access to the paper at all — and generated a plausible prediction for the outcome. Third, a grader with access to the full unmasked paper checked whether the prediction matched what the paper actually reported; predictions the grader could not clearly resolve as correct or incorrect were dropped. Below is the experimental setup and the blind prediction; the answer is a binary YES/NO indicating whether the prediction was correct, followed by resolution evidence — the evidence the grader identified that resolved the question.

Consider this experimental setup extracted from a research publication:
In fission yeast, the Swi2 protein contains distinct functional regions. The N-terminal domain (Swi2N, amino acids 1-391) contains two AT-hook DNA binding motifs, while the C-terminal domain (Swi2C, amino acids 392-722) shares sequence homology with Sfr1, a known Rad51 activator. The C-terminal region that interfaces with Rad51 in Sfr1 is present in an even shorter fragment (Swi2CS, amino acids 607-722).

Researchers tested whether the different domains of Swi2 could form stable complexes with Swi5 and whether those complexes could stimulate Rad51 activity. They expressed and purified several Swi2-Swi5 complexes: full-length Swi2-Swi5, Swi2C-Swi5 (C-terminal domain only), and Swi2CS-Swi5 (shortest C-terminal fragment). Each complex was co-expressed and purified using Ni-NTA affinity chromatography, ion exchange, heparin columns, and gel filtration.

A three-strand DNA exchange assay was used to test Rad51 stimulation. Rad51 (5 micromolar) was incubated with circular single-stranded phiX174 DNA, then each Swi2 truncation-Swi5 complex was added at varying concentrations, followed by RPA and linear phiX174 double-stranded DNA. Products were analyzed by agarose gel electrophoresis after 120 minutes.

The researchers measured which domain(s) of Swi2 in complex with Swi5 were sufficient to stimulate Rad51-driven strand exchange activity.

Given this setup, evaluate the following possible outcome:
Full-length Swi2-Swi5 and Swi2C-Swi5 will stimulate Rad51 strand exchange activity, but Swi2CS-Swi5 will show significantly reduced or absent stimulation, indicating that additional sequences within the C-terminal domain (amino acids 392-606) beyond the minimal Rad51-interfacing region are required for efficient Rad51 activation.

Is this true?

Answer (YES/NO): NO